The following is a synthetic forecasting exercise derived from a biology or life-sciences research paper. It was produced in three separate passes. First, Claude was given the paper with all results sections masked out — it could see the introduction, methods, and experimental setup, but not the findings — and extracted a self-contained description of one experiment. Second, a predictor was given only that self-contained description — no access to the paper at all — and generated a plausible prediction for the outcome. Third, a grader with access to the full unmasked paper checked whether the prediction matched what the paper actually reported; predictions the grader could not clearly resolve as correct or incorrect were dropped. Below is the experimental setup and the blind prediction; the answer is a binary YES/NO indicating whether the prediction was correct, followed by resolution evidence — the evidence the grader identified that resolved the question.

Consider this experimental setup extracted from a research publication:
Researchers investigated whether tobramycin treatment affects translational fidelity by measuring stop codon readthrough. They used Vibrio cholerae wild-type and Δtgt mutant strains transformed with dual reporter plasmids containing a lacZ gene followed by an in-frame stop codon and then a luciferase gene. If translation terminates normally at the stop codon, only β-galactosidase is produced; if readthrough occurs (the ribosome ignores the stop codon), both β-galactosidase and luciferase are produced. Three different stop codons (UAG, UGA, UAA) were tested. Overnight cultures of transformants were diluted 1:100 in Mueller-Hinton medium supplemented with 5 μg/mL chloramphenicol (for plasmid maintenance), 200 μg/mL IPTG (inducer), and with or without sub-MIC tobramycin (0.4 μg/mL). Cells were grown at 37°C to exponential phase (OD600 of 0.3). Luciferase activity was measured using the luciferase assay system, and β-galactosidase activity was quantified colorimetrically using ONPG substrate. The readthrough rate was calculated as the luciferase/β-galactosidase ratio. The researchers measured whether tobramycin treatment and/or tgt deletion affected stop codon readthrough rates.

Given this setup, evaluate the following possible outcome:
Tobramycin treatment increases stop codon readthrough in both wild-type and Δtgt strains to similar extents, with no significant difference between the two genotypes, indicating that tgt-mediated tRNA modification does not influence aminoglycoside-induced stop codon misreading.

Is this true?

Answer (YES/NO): NO